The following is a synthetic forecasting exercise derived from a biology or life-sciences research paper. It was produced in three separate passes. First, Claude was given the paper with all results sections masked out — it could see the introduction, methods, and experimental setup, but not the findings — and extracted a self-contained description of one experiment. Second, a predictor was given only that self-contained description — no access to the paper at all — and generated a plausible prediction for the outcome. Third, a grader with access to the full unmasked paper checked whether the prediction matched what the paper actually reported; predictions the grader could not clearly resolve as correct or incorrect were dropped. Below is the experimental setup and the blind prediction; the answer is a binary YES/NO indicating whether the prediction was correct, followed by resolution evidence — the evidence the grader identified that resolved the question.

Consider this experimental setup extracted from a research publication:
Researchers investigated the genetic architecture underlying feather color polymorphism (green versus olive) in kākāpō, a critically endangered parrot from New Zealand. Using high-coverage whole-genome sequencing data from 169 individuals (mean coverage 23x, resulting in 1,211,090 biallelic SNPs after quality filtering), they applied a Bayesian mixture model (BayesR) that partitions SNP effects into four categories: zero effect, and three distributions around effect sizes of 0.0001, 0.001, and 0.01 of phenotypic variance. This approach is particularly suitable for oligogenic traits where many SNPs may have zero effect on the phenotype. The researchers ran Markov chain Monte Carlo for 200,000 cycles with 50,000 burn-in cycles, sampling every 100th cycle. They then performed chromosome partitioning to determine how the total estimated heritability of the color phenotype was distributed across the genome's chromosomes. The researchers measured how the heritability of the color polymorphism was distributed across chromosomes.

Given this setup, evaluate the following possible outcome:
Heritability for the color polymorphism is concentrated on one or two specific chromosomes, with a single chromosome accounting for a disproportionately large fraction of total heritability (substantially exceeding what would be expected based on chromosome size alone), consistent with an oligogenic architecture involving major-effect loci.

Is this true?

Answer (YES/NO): YES